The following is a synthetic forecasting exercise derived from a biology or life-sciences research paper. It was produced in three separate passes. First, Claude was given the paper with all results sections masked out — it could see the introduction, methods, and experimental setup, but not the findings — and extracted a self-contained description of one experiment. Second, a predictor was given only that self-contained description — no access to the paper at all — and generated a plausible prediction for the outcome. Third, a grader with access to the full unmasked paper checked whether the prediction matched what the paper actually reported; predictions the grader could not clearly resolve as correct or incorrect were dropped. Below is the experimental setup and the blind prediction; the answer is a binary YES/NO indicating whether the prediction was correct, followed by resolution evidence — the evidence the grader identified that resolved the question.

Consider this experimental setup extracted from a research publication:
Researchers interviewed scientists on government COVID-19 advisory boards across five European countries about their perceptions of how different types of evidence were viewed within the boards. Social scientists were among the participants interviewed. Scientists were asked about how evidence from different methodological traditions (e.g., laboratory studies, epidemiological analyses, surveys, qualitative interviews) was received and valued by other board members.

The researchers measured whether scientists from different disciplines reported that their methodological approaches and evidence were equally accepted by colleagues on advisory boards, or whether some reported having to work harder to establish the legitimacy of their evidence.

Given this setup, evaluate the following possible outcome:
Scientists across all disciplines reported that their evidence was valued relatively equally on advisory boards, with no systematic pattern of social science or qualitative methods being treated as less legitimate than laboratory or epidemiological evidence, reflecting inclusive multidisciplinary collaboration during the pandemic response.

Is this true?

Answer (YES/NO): NO